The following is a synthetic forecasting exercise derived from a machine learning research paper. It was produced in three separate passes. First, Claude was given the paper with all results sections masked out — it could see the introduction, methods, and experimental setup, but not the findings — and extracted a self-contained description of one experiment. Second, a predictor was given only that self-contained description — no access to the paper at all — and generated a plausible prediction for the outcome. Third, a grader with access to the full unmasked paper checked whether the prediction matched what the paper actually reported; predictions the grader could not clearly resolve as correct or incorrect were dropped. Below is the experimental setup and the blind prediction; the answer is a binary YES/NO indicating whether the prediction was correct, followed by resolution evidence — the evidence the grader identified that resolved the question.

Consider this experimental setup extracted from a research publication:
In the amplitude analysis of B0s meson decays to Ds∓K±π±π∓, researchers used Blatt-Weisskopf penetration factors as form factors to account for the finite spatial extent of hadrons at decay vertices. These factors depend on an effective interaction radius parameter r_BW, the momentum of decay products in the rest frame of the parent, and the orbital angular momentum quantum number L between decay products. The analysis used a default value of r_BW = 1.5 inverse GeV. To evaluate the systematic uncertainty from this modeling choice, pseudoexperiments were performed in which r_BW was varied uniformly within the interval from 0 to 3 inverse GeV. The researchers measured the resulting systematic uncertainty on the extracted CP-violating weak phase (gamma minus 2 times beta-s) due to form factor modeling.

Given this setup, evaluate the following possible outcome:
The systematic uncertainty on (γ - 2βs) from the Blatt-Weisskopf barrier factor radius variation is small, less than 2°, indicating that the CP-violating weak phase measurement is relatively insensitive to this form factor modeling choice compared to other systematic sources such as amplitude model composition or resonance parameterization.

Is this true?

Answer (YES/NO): YES